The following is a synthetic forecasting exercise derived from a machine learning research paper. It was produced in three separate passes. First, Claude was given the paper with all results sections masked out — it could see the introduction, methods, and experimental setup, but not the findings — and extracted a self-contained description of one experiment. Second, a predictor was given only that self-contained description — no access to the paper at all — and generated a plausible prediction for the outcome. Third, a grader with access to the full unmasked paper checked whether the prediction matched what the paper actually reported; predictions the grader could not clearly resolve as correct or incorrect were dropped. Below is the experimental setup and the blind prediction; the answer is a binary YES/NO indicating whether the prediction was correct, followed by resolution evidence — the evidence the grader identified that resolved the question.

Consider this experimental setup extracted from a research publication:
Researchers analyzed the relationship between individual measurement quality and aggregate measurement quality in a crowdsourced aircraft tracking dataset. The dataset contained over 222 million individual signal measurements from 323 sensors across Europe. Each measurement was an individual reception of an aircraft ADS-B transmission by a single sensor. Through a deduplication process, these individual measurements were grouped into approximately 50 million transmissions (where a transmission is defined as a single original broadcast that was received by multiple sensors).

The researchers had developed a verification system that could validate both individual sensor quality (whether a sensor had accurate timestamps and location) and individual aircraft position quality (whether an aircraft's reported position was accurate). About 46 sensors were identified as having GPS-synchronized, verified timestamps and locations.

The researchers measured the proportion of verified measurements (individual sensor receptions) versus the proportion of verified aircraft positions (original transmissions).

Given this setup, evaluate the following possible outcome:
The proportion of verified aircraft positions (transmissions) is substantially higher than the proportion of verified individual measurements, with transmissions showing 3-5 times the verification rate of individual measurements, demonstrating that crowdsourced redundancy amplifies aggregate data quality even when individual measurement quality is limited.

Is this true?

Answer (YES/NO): NO